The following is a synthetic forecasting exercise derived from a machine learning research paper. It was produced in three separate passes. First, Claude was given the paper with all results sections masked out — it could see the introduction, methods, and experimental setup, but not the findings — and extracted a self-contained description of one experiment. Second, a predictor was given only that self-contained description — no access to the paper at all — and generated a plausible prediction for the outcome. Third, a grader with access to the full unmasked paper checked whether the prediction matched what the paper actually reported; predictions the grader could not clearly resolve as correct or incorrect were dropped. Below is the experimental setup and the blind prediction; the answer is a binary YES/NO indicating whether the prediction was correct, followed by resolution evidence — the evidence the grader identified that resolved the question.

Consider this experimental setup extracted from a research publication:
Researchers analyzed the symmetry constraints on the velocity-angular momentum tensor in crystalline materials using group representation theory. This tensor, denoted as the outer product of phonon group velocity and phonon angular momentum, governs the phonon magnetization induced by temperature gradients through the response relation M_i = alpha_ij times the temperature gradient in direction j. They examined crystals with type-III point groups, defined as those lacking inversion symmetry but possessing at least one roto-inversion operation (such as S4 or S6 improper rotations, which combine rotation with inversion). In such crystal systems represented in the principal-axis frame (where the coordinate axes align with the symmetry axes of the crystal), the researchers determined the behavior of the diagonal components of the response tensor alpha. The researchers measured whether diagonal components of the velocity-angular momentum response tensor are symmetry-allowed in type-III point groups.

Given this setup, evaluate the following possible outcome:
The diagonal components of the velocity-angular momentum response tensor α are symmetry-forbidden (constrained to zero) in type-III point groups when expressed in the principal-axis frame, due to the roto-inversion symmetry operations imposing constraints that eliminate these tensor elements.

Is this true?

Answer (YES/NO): YES